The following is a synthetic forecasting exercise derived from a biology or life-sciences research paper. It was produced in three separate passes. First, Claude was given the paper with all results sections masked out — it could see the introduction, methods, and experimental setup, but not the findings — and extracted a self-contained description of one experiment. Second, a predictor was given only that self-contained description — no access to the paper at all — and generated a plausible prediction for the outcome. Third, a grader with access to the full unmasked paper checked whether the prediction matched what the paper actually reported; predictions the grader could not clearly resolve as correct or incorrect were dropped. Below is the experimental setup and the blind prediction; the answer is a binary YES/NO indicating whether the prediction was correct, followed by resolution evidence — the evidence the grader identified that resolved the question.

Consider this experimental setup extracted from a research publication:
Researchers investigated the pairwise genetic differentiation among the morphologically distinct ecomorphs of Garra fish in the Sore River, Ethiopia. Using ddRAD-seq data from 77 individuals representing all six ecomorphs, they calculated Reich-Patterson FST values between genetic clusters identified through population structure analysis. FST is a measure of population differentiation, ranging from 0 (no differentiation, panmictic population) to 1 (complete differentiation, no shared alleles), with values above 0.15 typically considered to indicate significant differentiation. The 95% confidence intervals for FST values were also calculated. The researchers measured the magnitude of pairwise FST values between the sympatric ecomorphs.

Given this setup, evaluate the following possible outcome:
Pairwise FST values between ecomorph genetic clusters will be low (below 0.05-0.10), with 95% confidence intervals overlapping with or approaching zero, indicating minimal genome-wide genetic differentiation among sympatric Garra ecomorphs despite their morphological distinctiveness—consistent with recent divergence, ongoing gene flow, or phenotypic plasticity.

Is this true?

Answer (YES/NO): NO